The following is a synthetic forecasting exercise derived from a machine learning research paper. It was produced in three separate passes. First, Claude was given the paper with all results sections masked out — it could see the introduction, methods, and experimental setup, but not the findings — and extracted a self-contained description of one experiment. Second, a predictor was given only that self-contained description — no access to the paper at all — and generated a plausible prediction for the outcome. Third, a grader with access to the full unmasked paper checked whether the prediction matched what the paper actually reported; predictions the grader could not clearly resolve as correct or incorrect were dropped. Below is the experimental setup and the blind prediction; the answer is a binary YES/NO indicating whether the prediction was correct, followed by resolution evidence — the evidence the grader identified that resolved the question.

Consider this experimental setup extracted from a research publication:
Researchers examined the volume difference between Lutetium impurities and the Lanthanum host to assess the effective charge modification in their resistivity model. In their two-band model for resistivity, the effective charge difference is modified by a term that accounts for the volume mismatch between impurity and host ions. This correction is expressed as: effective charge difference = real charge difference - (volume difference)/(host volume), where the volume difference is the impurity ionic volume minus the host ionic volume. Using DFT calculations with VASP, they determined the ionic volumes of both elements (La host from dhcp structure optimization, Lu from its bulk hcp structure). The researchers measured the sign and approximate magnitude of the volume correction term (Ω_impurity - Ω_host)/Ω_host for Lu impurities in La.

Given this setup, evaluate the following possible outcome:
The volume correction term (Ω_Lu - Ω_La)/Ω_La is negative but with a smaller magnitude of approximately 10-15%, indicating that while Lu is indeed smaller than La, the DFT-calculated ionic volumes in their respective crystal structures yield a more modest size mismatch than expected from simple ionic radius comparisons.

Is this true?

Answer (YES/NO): NO